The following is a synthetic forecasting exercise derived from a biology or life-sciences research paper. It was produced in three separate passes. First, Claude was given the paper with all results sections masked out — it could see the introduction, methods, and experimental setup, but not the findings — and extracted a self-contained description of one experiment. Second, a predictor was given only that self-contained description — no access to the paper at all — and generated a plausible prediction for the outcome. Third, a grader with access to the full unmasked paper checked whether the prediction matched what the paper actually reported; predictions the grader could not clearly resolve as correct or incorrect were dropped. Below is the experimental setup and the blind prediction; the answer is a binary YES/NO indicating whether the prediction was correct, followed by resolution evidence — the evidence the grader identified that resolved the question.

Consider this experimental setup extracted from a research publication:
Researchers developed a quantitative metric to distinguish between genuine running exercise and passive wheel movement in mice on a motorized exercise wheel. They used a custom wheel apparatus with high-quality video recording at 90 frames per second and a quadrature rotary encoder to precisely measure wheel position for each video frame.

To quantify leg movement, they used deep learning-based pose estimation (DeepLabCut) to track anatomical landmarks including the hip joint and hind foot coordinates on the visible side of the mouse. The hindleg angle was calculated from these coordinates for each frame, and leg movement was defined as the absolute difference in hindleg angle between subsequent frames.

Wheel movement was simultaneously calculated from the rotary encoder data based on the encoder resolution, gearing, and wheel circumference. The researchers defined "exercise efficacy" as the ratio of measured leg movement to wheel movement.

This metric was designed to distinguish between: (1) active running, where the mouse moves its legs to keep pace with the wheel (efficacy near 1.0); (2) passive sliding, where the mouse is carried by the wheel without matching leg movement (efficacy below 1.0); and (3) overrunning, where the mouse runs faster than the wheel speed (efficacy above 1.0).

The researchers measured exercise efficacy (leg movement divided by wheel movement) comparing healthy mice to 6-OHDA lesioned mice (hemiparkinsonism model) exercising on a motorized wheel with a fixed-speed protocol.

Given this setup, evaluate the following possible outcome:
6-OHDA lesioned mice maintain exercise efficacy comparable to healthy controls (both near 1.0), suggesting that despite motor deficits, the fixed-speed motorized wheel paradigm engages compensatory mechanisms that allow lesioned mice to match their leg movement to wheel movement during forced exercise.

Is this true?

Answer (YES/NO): NO